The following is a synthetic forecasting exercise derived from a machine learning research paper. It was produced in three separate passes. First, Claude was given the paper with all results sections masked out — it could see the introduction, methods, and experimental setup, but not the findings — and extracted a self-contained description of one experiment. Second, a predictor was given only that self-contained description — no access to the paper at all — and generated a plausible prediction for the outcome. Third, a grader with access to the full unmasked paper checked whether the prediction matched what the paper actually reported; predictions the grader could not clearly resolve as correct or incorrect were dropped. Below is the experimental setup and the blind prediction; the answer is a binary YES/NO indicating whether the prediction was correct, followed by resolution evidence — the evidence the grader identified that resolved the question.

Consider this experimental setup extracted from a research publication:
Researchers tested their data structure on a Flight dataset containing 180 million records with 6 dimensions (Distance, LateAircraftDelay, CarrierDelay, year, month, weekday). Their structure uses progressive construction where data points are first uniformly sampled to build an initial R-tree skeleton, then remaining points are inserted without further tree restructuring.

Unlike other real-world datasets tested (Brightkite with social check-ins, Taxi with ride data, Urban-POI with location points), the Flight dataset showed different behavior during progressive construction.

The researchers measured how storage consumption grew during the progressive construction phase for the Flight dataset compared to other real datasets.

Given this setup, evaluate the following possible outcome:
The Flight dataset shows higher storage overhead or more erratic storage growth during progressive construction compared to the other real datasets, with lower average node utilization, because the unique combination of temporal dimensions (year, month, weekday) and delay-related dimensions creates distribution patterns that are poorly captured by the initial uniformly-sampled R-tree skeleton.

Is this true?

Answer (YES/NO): YES